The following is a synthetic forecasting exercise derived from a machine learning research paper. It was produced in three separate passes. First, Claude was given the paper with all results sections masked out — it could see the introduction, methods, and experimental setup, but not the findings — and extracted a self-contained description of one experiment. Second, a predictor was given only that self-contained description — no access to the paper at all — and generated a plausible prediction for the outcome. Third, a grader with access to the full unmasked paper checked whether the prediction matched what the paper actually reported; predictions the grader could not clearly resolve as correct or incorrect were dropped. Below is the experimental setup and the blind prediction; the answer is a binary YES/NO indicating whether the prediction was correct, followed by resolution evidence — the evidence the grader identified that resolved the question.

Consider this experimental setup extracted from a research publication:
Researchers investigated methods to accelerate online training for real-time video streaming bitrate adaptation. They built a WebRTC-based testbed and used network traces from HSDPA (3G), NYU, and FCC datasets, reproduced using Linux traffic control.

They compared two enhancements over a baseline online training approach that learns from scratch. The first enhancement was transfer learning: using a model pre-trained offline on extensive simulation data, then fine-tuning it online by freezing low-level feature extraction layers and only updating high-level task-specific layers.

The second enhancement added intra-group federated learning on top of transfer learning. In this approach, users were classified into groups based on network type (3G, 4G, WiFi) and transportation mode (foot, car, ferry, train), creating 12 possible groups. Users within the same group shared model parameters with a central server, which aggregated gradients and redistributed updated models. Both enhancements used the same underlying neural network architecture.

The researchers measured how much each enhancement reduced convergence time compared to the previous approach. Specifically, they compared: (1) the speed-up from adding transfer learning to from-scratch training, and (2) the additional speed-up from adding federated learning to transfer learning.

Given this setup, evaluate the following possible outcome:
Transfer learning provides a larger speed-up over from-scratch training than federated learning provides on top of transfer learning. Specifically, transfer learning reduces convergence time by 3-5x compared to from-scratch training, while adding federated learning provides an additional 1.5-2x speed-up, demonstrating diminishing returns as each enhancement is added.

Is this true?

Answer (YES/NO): NO